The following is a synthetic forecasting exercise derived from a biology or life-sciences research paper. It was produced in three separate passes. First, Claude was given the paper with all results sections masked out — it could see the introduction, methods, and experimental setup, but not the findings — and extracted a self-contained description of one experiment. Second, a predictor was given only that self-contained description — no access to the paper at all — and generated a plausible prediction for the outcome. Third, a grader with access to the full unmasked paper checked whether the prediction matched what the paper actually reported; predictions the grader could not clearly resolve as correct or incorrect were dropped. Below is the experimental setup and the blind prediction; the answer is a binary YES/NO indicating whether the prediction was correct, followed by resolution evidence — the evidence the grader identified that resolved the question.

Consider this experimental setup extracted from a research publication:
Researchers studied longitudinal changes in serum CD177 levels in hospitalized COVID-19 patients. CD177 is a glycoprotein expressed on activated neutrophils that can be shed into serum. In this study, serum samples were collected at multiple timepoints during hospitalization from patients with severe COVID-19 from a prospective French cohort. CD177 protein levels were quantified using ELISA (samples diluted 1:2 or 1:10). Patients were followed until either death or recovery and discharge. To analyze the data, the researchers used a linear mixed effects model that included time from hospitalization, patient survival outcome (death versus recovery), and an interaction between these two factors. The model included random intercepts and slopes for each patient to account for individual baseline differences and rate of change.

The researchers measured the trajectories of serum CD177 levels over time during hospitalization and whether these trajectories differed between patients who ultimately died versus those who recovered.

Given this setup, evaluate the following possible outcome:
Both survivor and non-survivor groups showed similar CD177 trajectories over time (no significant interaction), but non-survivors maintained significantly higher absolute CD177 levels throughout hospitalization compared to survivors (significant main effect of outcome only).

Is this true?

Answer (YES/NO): NO